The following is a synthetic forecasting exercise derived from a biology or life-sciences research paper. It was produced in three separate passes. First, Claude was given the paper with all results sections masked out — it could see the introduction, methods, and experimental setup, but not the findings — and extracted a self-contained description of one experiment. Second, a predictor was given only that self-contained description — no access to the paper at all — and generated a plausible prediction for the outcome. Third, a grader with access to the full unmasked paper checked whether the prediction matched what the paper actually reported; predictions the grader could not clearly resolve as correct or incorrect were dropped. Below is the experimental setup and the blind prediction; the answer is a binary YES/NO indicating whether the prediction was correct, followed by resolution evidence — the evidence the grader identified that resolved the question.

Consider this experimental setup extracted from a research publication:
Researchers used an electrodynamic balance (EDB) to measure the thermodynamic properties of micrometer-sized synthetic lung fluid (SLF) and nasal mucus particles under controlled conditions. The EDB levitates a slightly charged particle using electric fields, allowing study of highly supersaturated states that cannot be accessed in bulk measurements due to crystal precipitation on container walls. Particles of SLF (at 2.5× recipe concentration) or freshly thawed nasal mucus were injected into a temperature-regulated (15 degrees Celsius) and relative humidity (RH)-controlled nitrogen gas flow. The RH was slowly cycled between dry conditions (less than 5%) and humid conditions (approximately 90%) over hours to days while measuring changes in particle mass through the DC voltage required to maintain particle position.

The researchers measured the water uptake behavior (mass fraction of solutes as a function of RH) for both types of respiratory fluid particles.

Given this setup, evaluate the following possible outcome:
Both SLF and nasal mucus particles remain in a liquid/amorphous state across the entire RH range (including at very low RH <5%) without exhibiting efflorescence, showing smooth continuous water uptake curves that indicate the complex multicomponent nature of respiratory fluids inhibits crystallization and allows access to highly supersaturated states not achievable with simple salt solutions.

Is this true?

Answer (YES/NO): NO